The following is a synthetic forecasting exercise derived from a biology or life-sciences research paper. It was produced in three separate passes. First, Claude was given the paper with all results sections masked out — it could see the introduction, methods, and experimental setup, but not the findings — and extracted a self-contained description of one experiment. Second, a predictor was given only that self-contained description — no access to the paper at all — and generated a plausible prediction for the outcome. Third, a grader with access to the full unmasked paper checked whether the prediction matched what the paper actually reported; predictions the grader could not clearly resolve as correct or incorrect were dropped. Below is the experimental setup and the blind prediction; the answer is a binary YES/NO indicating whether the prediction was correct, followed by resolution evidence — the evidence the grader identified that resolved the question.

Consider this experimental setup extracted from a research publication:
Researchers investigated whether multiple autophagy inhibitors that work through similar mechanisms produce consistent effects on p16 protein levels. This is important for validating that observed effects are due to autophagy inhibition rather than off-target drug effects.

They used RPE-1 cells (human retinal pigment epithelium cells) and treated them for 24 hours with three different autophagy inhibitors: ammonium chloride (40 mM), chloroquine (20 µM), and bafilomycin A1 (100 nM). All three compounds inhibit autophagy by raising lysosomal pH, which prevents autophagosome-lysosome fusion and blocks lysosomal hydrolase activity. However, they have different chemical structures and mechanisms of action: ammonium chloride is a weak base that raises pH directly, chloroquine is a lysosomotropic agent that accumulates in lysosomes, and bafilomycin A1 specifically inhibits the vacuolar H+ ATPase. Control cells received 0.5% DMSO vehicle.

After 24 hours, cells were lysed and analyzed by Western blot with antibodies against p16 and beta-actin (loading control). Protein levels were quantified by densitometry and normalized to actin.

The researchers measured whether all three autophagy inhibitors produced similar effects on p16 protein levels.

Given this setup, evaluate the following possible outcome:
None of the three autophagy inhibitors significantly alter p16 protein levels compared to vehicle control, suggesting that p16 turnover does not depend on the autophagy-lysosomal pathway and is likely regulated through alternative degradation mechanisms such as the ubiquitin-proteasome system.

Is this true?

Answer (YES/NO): NO